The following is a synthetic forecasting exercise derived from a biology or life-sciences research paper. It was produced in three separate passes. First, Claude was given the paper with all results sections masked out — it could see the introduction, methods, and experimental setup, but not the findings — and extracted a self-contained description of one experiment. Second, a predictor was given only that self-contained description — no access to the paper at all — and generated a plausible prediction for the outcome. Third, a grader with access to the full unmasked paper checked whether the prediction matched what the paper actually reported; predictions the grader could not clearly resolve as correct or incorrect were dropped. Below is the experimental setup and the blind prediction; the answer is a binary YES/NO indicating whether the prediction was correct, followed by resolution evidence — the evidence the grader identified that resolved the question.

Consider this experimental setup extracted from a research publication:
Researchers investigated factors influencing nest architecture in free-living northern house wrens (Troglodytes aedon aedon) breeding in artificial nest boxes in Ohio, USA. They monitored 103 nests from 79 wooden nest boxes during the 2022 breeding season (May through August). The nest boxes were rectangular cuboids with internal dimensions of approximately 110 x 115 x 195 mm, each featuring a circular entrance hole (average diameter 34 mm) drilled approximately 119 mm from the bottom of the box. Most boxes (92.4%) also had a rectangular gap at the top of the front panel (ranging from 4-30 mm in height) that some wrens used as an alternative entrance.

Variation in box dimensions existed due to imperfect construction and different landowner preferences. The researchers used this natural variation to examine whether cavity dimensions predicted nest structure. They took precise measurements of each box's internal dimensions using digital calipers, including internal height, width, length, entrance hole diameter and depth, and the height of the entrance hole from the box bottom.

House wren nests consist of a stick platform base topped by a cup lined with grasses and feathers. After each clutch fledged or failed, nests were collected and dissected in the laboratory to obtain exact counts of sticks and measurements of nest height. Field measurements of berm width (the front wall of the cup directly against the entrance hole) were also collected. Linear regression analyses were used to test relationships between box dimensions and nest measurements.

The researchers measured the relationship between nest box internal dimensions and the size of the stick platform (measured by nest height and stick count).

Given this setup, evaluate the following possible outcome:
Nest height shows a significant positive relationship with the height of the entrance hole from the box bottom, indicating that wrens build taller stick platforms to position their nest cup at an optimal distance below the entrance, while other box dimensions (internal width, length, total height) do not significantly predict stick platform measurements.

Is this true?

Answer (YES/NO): NO